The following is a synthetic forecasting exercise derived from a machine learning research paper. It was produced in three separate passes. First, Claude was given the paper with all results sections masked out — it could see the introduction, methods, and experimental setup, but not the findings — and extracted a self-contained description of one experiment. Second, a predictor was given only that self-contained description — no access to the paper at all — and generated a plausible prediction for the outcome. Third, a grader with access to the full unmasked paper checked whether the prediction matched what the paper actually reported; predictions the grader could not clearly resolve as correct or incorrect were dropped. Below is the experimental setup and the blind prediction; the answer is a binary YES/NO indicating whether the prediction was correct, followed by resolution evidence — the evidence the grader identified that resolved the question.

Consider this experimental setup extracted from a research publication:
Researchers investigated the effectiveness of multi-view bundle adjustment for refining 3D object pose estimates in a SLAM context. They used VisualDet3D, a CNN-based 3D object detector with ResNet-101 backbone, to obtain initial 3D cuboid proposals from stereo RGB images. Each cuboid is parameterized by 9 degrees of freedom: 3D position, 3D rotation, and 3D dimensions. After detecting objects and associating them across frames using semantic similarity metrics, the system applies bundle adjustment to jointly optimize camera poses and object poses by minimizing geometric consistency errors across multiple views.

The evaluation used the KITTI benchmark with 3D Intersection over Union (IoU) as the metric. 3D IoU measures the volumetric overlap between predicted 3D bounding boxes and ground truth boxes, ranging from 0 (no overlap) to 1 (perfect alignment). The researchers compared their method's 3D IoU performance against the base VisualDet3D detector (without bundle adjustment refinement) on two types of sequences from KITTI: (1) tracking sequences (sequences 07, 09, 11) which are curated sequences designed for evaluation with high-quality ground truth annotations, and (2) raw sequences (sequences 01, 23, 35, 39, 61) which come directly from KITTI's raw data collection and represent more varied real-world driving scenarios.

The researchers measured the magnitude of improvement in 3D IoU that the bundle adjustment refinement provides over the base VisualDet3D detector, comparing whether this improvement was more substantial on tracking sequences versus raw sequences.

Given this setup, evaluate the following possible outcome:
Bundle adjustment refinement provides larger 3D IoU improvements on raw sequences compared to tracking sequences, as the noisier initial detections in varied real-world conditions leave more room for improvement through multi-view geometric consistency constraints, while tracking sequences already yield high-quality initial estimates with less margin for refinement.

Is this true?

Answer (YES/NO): NO